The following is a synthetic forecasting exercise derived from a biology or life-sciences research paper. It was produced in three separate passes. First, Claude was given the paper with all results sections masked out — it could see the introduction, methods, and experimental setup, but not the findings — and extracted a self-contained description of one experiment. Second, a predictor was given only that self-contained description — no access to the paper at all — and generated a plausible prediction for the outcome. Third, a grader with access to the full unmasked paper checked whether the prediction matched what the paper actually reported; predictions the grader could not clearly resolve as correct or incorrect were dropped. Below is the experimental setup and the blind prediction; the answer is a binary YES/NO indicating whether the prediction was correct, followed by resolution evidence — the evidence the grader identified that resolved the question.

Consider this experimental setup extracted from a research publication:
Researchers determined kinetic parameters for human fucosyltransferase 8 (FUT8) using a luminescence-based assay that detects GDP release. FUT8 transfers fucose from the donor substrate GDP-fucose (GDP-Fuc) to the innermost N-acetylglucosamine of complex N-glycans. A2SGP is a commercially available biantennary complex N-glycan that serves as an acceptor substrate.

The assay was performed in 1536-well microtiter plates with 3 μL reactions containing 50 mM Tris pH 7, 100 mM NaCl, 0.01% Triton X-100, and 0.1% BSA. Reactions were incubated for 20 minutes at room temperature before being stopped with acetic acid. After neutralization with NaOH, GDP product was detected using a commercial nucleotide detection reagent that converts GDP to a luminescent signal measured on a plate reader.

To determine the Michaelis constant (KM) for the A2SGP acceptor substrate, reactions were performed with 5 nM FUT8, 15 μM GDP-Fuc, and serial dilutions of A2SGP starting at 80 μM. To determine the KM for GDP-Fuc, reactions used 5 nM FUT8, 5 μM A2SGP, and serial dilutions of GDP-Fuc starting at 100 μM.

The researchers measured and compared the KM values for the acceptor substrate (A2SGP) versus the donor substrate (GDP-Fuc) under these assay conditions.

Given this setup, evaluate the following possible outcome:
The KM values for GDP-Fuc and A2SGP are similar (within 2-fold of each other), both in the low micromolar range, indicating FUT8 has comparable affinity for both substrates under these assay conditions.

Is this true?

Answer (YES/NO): NO